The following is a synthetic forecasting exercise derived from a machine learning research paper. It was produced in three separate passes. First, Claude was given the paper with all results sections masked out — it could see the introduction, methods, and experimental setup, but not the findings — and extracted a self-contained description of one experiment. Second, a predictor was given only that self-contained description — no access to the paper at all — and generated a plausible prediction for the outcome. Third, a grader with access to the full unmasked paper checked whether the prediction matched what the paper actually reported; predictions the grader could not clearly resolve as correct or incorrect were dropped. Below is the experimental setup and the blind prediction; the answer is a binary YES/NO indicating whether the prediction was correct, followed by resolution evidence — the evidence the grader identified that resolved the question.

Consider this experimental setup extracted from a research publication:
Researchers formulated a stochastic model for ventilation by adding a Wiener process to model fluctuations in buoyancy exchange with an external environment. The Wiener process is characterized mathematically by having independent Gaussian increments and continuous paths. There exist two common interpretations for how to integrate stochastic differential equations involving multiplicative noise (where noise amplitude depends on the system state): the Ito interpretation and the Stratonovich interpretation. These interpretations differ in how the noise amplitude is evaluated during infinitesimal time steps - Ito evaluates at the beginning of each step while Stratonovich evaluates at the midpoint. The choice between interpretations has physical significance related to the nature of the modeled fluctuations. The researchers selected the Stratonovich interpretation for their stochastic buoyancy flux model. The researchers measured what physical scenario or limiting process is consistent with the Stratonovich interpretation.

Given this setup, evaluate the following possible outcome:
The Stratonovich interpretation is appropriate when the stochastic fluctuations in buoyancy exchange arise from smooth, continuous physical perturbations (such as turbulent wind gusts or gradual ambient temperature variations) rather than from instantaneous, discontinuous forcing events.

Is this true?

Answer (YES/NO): NO